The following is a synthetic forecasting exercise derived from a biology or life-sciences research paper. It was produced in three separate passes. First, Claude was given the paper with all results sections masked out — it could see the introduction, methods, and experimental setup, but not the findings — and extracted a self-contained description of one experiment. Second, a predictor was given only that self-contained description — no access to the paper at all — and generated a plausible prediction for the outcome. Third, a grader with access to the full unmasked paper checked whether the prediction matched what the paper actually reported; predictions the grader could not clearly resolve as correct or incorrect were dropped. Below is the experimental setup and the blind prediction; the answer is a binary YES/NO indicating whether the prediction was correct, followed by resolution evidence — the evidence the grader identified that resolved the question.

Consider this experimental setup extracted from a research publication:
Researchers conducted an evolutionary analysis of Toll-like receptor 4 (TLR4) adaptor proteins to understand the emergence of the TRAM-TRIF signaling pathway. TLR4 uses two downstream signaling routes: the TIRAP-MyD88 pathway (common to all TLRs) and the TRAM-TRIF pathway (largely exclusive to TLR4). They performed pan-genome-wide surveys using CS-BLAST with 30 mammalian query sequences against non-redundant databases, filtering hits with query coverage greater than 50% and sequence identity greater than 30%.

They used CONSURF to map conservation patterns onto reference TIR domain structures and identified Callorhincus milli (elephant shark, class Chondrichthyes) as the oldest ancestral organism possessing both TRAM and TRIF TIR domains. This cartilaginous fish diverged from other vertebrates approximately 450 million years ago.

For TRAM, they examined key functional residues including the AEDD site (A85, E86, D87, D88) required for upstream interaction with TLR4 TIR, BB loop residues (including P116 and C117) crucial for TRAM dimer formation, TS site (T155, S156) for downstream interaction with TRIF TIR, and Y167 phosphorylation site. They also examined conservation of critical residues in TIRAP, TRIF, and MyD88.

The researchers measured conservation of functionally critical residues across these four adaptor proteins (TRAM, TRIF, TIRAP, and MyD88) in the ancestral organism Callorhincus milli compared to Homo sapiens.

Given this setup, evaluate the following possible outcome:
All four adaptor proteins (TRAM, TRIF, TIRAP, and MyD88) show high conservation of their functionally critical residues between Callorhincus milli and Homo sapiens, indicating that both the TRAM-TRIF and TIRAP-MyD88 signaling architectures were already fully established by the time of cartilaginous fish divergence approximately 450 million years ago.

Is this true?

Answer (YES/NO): NO